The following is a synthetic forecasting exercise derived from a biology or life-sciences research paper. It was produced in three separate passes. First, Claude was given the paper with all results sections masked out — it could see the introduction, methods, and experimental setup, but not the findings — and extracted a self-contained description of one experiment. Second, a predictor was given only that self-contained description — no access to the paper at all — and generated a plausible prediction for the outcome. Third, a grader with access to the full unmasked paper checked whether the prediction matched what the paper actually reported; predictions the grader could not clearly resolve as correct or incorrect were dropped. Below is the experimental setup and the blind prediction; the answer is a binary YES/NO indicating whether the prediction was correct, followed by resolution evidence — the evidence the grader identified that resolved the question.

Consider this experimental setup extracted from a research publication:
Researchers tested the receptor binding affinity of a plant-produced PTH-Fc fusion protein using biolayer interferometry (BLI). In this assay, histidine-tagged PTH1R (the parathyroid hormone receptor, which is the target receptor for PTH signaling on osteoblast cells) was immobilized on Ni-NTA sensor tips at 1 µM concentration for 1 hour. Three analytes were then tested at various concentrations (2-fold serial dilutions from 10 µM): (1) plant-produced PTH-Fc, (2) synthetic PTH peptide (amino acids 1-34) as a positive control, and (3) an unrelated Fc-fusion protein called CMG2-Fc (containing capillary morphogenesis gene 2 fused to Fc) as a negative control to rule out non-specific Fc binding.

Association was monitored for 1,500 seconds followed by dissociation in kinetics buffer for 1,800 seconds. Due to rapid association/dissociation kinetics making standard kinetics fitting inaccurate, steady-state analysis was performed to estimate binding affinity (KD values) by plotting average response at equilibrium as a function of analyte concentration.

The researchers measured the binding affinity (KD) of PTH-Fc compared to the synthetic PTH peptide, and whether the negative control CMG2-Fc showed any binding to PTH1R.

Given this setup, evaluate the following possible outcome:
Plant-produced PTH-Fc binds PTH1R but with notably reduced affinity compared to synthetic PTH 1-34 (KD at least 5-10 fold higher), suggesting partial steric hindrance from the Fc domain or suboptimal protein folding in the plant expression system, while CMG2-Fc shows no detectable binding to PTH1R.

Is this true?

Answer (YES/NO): NO